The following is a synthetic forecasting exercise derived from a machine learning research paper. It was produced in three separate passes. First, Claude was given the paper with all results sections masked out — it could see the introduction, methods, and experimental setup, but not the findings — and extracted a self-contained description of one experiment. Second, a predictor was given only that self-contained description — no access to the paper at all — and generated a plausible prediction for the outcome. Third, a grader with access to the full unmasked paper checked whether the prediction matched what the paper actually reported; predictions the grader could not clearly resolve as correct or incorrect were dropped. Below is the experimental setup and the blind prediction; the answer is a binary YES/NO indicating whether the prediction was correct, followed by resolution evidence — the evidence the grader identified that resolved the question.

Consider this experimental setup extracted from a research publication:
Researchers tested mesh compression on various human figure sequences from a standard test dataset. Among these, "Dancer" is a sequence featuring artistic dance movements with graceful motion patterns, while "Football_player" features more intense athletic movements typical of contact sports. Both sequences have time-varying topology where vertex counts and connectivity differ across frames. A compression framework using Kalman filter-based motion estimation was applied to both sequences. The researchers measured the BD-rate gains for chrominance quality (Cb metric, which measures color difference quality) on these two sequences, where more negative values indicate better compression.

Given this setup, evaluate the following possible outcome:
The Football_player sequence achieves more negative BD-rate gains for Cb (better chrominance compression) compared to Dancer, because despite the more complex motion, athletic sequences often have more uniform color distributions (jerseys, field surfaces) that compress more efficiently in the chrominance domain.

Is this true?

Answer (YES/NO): NO